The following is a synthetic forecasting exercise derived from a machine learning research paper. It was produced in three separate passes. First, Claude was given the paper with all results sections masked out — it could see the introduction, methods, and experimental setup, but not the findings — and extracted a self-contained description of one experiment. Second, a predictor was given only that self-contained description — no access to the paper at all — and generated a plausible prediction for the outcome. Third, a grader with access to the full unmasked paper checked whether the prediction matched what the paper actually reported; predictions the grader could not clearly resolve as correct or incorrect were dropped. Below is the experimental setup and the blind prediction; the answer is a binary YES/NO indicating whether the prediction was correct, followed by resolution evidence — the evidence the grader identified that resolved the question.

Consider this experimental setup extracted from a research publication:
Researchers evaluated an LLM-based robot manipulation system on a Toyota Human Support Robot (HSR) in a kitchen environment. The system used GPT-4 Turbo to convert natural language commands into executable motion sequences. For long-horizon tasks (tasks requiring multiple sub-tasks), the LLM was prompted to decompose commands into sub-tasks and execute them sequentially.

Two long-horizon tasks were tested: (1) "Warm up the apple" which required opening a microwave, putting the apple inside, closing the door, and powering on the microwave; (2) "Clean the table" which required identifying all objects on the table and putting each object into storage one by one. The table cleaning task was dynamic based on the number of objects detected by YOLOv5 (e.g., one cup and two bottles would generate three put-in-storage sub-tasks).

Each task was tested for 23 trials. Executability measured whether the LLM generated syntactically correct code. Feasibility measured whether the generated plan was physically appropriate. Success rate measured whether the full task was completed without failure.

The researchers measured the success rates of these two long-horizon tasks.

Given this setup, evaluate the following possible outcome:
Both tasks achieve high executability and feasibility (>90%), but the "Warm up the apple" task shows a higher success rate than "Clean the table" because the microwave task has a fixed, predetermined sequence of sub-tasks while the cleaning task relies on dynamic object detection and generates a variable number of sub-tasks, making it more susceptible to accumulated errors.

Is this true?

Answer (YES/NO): NO